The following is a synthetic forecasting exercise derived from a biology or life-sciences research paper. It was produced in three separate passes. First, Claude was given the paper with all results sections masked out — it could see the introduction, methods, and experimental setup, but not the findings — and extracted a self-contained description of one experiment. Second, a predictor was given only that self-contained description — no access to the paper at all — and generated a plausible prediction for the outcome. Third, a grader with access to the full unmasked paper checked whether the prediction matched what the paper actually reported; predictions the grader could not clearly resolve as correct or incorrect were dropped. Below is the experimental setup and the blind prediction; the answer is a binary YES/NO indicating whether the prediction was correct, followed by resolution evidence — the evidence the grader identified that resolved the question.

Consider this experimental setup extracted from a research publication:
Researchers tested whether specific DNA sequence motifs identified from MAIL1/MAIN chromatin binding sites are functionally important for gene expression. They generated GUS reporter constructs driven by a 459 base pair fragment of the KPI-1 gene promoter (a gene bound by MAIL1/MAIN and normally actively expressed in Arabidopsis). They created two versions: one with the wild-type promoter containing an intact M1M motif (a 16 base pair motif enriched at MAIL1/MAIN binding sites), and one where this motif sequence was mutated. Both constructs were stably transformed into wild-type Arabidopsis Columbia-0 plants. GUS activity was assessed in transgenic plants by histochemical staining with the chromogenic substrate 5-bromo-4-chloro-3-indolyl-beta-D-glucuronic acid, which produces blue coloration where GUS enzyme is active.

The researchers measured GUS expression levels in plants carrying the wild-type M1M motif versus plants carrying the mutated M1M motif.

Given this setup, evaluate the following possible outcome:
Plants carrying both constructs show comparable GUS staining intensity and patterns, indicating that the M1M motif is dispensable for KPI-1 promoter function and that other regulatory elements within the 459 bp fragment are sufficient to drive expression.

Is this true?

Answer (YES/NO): NO